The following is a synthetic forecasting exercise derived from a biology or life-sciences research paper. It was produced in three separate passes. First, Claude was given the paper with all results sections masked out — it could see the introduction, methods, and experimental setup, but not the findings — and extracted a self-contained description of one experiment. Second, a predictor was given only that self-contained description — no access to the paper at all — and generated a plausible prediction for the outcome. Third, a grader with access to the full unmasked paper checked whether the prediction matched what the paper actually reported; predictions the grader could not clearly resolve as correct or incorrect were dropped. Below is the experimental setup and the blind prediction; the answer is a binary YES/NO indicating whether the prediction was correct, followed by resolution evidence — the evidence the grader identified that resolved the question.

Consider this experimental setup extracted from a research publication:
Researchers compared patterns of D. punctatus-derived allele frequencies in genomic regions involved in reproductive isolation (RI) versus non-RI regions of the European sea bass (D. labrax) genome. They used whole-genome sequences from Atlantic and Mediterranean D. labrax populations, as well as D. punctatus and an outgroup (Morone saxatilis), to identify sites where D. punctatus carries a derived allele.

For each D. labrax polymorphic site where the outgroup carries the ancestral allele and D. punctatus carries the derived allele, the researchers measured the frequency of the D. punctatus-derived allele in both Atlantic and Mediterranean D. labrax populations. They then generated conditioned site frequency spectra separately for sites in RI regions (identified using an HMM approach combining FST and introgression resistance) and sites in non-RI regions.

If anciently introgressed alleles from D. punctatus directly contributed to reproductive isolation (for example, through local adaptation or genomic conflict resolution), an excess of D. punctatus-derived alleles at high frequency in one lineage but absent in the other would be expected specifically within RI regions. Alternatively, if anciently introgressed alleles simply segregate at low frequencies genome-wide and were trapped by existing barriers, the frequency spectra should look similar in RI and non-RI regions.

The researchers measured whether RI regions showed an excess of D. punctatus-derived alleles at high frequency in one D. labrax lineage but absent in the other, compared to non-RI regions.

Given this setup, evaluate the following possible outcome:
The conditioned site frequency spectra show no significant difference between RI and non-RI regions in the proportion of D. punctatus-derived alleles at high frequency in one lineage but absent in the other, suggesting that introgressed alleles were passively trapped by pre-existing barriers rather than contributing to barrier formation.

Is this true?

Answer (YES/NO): NO